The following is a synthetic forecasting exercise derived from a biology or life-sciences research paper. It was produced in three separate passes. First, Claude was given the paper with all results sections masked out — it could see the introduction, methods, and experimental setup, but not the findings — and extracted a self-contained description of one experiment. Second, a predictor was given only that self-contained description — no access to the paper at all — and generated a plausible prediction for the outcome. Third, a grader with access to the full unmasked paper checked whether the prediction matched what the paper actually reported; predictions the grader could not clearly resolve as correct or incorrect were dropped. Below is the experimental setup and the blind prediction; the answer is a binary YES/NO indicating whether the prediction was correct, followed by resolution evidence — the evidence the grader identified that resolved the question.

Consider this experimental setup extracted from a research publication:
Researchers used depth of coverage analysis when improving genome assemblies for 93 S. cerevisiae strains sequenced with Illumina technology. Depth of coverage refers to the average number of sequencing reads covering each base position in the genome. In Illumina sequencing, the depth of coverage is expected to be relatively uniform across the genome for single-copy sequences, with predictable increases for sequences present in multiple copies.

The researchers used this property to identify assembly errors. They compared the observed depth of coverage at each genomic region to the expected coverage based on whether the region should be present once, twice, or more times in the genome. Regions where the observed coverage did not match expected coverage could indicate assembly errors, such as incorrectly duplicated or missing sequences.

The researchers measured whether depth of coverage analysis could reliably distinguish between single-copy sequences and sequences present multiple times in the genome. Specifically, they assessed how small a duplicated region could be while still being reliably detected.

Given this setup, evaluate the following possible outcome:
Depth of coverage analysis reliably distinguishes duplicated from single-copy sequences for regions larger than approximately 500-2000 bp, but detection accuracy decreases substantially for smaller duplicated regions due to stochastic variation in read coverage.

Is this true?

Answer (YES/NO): NO